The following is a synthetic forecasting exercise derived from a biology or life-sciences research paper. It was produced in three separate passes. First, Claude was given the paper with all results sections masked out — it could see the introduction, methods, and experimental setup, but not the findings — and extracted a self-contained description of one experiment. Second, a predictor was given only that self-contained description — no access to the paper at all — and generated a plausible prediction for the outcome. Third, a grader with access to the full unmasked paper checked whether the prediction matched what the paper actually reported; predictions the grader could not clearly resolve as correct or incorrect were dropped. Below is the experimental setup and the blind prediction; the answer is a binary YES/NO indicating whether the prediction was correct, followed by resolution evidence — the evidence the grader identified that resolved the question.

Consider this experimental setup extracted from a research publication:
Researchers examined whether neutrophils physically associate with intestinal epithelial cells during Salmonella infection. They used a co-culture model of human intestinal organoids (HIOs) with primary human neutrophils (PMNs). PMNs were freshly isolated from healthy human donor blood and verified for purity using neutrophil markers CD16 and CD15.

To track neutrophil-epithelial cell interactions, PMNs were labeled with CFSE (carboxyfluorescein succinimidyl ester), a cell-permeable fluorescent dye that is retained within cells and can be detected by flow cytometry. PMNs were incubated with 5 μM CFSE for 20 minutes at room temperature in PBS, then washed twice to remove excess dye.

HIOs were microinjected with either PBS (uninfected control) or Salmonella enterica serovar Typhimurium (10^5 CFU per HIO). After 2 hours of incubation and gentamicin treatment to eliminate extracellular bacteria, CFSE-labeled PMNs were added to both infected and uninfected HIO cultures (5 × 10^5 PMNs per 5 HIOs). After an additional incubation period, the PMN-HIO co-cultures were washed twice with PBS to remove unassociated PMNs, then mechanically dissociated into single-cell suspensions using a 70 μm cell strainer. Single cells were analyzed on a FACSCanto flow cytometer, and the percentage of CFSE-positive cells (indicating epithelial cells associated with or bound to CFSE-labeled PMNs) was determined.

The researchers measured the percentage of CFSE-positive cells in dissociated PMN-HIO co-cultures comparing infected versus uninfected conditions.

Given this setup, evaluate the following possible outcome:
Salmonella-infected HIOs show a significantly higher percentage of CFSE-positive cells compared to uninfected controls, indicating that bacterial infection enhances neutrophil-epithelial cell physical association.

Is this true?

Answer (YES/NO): YES